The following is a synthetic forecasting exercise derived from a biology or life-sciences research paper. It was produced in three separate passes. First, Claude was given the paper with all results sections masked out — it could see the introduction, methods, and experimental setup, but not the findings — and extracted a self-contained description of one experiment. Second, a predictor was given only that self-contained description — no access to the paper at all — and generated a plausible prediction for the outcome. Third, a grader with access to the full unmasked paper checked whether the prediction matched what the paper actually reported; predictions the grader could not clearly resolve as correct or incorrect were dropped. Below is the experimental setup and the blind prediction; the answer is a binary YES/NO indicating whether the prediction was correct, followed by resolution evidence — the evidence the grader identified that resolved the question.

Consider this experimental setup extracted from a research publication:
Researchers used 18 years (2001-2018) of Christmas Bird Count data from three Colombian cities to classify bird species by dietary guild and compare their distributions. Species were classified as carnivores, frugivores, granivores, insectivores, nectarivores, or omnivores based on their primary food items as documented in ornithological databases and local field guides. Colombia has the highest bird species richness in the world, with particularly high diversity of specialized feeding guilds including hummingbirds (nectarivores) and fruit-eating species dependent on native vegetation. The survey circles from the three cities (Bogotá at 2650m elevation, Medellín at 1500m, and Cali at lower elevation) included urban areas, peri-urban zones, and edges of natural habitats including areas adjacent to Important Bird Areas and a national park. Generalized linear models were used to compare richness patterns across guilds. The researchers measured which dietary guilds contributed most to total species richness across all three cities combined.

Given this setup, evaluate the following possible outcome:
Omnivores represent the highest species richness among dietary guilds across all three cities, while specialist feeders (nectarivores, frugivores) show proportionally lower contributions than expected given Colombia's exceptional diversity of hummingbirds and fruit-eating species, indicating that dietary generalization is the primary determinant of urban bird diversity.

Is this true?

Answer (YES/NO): NO